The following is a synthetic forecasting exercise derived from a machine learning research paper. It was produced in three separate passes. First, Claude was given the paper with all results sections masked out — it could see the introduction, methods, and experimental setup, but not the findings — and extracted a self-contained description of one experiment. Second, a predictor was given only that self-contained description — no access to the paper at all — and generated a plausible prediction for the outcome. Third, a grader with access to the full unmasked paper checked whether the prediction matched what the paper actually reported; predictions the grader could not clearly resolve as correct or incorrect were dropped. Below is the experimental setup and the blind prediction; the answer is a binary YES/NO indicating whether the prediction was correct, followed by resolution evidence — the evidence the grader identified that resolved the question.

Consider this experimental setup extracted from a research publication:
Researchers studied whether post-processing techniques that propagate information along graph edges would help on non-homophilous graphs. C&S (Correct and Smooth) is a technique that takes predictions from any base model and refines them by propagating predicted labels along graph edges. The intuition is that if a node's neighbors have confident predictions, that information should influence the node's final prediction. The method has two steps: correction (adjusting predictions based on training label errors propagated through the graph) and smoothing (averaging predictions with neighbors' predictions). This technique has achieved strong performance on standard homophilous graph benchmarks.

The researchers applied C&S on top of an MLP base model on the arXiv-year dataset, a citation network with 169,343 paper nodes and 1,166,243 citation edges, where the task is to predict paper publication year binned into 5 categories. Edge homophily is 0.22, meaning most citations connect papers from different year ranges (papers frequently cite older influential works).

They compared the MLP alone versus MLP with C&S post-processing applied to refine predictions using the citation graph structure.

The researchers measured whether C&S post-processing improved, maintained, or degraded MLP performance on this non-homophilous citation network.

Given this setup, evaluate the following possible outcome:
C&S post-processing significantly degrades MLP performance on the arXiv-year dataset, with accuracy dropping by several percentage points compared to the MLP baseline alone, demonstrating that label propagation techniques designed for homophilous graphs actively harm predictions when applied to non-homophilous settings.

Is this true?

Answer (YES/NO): NO